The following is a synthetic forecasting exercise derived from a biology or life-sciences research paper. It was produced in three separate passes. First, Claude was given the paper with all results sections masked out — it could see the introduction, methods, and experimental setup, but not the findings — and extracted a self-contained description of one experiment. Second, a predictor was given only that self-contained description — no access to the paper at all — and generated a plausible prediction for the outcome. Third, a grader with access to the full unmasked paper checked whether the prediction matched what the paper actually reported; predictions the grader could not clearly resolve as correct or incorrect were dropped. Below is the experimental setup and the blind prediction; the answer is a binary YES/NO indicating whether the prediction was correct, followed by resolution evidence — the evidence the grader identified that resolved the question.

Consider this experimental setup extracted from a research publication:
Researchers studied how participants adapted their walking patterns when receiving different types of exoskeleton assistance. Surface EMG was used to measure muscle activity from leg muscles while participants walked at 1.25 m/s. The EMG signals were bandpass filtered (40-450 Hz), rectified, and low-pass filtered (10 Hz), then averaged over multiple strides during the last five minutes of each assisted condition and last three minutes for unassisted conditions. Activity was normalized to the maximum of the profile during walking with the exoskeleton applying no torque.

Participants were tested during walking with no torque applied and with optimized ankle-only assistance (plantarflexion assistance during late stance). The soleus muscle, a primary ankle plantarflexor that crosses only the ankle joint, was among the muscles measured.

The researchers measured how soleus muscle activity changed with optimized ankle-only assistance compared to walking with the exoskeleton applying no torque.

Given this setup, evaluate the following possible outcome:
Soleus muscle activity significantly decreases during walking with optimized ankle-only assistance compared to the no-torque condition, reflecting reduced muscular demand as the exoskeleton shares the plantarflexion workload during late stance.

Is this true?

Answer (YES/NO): YES